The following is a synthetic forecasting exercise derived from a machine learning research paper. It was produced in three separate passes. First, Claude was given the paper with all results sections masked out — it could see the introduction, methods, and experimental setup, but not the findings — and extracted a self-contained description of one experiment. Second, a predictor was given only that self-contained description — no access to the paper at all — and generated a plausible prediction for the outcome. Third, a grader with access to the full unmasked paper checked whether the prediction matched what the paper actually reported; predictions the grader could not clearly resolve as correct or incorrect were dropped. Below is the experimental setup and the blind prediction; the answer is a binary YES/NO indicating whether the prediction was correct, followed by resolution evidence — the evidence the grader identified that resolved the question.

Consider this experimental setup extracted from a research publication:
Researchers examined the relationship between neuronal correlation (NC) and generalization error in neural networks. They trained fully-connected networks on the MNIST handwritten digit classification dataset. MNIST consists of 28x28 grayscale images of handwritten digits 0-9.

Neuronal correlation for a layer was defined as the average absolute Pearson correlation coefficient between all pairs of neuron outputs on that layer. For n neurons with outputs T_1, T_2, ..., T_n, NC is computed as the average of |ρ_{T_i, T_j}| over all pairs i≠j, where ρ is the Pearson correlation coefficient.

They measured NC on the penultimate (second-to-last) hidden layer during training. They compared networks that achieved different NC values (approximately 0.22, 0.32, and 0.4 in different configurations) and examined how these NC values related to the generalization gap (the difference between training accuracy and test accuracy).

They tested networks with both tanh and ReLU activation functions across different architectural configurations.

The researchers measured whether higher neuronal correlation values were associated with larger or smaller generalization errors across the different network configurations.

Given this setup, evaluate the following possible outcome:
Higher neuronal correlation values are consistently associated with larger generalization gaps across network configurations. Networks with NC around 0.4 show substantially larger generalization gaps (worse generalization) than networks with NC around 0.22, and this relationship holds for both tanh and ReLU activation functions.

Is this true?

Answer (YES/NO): YES